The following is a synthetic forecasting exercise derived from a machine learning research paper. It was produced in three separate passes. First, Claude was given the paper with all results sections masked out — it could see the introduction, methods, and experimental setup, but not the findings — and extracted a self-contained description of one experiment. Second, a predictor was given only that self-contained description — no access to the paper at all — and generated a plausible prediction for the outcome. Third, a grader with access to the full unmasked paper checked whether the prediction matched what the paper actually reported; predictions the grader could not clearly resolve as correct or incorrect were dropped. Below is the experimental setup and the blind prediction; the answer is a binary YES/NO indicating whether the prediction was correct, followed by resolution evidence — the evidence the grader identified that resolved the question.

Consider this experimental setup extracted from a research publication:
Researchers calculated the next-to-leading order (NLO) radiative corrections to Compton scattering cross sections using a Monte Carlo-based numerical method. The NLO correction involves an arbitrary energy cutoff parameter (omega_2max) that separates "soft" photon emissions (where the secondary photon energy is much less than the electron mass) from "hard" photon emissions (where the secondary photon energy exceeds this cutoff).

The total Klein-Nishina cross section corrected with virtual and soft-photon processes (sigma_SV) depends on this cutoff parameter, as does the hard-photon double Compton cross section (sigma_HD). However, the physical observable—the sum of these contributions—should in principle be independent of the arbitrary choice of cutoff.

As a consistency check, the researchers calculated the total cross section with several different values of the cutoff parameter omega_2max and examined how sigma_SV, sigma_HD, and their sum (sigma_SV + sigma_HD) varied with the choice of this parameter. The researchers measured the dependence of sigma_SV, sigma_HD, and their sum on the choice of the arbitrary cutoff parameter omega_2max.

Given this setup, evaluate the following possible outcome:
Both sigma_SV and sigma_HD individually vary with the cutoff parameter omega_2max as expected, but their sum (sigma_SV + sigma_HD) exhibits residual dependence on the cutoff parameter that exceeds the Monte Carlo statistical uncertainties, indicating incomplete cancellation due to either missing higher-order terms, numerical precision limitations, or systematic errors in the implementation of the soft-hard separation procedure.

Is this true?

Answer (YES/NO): NO